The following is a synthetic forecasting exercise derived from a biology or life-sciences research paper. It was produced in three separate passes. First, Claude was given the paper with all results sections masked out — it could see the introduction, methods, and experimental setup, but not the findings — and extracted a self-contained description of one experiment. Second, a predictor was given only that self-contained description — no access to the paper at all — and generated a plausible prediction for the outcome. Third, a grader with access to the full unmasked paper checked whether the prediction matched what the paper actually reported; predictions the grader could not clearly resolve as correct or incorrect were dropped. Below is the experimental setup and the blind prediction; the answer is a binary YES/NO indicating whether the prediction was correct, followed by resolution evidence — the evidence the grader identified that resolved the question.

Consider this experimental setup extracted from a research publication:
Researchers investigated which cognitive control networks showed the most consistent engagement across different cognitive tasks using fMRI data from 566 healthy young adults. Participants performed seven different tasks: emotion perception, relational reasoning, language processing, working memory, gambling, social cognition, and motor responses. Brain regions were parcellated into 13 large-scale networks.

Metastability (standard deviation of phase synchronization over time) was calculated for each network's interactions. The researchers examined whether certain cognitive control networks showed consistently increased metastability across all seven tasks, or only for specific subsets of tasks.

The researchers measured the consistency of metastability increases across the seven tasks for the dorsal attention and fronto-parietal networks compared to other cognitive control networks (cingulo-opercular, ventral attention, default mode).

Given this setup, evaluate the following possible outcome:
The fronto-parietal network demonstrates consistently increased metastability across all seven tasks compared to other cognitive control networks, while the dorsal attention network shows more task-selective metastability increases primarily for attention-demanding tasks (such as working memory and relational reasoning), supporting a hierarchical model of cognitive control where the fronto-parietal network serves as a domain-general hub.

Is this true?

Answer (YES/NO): NO